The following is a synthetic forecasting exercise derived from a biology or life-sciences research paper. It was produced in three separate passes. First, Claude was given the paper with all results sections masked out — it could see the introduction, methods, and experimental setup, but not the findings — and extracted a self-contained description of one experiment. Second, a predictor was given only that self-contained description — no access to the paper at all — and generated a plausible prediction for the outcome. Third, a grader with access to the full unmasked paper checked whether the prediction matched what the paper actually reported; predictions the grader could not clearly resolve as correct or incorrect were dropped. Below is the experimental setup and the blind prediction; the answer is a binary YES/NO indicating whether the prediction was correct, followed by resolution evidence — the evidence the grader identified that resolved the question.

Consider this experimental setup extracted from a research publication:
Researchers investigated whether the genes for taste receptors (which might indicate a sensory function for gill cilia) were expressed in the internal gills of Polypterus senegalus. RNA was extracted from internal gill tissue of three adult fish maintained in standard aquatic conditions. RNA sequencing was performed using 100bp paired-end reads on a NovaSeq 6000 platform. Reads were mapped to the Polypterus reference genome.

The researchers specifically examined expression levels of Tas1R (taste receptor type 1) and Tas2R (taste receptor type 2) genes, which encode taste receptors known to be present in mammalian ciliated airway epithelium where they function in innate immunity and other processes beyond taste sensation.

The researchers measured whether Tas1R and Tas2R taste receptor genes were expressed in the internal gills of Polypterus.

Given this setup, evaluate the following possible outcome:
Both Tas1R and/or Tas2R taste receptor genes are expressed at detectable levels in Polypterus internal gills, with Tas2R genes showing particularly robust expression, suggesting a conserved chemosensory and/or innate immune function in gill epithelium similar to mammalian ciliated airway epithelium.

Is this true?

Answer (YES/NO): NO